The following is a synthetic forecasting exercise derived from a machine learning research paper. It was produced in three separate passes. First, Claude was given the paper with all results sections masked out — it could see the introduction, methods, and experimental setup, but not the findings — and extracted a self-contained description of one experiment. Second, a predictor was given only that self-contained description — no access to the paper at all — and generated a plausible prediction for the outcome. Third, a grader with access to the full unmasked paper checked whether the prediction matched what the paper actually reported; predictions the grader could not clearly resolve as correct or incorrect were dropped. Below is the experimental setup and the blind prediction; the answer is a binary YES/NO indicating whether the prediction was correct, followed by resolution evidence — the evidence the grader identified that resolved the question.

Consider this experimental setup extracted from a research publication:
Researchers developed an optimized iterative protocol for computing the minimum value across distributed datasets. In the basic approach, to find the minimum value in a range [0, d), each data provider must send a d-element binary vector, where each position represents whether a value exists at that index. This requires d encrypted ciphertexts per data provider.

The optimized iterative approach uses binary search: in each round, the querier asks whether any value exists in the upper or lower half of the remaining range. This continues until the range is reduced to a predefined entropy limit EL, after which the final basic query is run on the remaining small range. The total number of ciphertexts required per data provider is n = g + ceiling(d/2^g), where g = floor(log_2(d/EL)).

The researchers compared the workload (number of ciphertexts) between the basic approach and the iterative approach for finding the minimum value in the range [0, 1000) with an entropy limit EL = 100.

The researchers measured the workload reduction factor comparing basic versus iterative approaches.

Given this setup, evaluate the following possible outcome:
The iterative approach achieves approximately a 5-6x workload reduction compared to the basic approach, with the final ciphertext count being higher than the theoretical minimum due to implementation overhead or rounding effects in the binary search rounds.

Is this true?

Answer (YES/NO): NO